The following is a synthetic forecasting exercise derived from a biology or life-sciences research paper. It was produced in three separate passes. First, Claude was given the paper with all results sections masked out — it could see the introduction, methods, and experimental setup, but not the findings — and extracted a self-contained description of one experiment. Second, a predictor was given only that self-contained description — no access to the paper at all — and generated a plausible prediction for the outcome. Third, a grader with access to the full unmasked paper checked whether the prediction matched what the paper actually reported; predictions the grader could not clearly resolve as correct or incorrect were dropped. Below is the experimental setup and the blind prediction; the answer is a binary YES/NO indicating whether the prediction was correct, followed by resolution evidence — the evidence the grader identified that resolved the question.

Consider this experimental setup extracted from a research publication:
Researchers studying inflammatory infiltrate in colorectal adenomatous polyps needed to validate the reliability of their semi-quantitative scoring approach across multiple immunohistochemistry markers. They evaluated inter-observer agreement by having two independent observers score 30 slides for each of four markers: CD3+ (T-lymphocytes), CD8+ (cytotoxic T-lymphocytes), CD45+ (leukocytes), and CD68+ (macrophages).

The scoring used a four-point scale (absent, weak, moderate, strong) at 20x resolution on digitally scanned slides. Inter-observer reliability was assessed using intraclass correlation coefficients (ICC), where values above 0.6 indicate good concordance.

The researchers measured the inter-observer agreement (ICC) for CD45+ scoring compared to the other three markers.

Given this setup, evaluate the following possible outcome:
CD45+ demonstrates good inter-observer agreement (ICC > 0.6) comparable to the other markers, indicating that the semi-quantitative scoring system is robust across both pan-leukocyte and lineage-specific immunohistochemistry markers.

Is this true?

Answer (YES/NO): NO